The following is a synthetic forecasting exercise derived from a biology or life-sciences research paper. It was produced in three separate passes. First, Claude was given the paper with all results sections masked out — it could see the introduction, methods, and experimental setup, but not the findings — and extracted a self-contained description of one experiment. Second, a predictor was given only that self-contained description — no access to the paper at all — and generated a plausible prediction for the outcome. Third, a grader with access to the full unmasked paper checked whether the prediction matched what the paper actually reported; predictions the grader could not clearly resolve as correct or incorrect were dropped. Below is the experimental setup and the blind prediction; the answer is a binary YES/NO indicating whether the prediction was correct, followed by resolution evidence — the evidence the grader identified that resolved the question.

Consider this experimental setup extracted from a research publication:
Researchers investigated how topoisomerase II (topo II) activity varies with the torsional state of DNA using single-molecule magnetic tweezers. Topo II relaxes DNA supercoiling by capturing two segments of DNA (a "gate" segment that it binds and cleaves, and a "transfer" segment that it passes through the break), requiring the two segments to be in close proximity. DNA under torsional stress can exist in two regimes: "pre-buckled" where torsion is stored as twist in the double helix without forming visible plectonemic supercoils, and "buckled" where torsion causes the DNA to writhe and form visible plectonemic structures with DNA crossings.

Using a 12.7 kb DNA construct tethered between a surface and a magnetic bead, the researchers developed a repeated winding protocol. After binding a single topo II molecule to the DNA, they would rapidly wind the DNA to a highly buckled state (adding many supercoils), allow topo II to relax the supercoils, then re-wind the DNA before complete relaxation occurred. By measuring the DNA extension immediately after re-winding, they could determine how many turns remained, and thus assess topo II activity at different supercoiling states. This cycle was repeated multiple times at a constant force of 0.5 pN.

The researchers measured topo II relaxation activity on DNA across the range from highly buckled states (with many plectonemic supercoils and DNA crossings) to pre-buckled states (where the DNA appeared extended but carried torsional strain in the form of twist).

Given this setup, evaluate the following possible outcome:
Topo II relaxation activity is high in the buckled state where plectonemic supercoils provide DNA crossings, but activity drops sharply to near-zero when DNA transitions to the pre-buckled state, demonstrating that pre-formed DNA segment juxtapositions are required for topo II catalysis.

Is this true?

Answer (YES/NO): NO